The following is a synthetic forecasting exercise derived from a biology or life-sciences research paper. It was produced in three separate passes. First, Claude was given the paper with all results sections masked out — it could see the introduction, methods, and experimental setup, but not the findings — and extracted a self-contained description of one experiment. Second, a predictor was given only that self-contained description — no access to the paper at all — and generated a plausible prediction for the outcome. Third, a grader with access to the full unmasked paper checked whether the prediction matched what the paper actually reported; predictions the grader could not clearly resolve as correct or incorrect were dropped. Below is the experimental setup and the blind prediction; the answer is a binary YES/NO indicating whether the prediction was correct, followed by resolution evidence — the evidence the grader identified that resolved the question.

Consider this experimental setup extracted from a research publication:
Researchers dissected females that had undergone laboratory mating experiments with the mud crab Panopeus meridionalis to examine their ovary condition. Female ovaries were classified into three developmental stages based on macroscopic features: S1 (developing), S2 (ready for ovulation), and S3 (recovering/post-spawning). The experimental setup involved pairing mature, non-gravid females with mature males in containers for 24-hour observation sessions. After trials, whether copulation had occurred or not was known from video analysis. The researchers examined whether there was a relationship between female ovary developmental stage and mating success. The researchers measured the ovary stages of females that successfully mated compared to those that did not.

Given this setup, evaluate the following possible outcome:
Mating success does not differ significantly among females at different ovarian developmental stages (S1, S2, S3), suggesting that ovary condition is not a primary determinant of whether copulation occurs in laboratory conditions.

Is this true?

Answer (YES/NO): YES